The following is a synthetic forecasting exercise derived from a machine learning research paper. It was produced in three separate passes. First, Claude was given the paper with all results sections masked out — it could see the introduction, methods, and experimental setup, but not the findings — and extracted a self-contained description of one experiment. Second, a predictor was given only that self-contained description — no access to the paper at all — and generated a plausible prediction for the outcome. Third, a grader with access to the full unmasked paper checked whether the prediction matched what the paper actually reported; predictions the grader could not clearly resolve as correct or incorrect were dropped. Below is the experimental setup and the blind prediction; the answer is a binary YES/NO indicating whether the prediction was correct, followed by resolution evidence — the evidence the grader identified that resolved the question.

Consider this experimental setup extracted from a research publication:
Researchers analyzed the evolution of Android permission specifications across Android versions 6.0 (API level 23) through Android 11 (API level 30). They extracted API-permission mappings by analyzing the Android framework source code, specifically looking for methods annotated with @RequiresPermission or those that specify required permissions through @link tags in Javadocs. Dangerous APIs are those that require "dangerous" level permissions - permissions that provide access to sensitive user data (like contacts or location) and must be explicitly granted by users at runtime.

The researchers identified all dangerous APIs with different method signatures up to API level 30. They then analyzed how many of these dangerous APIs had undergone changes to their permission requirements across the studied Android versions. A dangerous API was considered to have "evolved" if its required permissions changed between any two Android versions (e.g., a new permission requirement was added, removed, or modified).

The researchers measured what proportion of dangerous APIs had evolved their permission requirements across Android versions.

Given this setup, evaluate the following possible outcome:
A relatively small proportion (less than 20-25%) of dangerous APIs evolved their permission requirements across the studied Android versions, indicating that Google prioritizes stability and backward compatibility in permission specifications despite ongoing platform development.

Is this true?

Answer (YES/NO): NO